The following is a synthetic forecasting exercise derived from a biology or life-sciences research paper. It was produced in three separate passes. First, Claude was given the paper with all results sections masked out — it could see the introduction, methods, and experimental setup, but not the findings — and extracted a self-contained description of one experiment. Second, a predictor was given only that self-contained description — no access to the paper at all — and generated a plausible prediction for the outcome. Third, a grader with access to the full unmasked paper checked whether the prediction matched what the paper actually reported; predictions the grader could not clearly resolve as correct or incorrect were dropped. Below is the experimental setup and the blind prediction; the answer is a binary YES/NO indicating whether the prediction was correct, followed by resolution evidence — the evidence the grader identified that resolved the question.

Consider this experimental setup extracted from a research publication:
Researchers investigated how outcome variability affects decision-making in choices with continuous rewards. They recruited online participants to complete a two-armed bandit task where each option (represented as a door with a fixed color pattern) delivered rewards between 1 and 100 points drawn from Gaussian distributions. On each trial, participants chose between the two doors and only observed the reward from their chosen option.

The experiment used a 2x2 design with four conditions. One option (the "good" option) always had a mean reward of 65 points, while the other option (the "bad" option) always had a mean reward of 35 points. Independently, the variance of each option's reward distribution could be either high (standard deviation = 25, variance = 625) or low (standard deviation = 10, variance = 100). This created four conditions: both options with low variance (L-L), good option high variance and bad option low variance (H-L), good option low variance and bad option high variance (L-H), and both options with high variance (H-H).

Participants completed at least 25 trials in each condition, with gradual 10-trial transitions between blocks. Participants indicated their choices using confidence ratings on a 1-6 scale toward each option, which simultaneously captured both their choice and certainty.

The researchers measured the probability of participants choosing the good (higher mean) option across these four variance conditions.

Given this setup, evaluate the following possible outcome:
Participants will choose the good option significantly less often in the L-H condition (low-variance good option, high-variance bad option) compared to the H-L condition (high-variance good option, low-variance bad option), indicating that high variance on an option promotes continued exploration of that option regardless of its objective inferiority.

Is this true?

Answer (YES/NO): YES